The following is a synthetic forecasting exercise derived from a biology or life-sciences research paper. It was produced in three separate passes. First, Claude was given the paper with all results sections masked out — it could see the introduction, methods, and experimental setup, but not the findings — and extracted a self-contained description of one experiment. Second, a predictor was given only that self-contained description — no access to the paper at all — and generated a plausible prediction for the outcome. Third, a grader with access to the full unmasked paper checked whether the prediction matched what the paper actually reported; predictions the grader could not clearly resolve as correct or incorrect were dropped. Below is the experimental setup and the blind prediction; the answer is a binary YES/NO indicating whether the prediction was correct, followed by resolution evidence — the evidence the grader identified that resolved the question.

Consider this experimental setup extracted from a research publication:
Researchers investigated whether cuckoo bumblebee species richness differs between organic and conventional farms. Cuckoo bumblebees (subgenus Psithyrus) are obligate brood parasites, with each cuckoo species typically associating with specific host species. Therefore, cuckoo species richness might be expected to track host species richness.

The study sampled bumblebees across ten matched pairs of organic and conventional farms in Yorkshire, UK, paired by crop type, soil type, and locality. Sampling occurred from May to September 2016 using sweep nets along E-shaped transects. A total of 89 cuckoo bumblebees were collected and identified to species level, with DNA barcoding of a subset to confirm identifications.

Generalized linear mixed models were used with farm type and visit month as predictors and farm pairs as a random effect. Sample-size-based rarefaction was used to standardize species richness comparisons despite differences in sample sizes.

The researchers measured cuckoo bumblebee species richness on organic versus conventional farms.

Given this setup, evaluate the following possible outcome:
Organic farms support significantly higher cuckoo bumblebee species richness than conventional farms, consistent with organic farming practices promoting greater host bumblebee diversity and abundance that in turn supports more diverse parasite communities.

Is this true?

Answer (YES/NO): NO